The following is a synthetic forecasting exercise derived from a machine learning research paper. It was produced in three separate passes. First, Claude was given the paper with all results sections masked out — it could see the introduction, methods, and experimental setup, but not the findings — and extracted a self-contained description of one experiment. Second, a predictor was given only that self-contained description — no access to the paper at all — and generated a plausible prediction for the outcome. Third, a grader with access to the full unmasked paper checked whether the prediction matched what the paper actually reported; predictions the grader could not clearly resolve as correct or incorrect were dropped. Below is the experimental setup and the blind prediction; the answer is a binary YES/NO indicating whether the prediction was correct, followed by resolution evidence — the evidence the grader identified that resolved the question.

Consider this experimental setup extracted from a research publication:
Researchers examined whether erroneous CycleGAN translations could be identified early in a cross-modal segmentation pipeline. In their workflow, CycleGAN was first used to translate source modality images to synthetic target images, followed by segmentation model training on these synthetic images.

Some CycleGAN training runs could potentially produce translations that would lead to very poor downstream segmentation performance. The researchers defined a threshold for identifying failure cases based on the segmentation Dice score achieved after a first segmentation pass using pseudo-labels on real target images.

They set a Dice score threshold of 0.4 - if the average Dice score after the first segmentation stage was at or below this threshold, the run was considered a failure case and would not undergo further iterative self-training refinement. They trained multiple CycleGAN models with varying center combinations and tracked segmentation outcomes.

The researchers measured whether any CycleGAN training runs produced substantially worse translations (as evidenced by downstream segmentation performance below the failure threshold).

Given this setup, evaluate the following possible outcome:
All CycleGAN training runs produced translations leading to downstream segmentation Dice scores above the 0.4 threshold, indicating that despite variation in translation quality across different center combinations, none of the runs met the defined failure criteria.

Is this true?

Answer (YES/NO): NO